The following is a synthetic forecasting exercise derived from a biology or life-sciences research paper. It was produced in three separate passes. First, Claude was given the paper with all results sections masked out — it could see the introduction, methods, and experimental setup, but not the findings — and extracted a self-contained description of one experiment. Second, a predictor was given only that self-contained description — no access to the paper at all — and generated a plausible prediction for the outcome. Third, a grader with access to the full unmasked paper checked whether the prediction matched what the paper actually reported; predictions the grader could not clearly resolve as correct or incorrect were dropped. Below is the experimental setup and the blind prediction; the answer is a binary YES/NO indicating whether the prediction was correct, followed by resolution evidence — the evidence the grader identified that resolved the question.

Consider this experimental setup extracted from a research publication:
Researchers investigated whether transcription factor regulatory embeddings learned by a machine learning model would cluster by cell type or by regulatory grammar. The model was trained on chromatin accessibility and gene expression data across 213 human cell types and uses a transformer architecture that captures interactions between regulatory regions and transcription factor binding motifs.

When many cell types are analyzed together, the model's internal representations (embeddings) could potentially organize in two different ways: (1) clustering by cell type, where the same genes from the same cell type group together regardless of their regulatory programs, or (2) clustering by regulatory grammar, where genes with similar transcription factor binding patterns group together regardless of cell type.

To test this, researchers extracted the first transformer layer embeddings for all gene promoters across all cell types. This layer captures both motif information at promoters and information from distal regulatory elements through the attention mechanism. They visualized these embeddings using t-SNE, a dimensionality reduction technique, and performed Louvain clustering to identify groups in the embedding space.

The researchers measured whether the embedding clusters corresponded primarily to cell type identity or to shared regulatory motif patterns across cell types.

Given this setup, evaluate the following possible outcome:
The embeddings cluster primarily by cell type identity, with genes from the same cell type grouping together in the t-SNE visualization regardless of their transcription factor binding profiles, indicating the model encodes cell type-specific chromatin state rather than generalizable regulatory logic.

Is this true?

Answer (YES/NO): NO